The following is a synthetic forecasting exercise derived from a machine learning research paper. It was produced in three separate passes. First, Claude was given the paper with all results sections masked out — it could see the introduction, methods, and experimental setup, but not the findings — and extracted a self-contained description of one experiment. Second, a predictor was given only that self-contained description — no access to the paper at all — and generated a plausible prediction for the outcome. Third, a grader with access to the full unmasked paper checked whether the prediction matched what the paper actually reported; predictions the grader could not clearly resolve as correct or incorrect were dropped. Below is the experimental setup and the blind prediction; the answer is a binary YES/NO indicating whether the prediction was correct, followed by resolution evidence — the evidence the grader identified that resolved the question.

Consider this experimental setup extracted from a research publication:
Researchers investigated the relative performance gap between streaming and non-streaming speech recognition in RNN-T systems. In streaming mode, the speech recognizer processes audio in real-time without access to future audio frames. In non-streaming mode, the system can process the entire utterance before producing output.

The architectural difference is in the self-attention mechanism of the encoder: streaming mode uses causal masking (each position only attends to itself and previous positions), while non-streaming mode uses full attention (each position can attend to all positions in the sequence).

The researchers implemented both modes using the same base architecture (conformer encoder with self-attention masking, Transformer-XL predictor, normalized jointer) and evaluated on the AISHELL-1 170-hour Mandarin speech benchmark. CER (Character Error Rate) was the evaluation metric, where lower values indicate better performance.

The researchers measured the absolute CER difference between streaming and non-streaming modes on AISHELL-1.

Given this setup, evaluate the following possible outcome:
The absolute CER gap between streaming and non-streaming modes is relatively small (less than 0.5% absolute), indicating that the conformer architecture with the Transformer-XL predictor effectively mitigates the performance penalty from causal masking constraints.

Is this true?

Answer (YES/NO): NO